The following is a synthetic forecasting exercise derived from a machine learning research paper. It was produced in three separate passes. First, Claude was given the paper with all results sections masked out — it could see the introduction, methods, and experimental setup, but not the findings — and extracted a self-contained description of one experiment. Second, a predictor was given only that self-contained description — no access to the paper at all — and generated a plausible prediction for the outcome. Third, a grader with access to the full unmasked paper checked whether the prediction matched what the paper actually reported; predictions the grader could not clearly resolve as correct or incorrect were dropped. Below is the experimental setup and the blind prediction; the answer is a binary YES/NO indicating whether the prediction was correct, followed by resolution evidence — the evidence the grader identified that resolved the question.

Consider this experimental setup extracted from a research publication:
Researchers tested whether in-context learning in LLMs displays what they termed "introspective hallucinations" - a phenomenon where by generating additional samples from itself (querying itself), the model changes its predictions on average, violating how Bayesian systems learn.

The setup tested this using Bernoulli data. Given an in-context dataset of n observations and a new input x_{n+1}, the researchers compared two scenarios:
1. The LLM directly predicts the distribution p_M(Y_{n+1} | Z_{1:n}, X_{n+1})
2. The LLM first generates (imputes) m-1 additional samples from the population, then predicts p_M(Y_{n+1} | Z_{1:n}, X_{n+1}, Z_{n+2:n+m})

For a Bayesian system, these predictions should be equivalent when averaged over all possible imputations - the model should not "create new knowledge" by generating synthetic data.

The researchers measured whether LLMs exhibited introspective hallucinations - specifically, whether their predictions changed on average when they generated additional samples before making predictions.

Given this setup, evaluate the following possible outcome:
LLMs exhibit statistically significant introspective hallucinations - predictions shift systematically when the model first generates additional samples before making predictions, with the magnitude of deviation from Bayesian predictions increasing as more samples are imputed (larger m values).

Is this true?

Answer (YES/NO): YES